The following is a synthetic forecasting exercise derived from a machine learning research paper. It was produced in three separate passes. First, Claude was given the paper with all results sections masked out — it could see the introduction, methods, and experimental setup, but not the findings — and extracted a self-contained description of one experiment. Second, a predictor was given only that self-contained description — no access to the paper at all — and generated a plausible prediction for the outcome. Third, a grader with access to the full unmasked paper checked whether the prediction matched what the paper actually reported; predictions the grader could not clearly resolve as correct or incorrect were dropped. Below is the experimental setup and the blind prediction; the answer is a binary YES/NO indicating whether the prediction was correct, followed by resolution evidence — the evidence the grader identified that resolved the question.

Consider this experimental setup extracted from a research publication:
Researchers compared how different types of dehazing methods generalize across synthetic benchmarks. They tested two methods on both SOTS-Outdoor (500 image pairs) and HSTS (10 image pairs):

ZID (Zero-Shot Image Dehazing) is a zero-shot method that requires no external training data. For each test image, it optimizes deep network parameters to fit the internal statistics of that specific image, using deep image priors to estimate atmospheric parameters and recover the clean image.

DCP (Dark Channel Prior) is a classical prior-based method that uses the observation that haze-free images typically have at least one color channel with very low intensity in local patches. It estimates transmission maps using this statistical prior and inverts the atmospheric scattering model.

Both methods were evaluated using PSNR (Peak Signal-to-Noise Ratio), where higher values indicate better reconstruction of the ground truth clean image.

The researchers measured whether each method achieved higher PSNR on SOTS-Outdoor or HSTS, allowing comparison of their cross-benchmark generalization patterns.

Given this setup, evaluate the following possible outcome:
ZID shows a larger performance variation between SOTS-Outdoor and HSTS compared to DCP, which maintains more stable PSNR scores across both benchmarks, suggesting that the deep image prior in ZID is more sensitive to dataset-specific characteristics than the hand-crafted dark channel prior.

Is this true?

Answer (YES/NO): YES